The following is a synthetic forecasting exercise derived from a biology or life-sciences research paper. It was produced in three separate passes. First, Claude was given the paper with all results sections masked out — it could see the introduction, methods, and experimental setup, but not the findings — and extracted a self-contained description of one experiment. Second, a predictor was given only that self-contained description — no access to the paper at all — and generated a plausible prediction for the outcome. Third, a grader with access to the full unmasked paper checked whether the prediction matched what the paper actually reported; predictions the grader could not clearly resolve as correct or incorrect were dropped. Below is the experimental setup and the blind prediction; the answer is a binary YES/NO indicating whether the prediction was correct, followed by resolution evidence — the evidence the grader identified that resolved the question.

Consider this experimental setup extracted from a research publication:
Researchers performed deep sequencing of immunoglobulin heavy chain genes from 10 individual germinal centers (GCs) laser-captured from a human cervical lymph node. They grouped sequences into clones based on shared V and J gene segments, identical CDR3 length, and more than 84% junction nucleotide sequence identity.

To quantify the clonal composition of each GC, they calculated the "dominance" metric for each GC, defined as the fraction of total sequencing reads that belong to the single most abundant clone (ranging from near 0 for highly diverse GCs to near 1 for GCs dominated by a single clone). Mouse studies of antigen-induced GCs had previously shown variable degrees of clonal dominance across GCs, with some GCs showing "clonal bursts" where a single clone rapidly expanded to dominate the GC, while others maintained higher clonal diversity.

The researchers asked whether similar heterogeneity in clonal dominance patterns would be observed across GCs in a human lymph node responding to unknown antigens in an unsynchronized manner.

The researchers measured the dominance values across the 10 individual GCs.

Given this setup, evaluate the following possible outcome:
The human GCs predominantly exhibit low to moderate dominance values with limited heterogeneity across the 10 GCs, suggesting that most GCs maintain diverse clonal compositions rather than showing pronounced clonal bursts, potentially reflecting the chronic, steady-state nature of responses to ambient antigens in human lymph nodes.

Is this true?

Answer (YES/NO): NO